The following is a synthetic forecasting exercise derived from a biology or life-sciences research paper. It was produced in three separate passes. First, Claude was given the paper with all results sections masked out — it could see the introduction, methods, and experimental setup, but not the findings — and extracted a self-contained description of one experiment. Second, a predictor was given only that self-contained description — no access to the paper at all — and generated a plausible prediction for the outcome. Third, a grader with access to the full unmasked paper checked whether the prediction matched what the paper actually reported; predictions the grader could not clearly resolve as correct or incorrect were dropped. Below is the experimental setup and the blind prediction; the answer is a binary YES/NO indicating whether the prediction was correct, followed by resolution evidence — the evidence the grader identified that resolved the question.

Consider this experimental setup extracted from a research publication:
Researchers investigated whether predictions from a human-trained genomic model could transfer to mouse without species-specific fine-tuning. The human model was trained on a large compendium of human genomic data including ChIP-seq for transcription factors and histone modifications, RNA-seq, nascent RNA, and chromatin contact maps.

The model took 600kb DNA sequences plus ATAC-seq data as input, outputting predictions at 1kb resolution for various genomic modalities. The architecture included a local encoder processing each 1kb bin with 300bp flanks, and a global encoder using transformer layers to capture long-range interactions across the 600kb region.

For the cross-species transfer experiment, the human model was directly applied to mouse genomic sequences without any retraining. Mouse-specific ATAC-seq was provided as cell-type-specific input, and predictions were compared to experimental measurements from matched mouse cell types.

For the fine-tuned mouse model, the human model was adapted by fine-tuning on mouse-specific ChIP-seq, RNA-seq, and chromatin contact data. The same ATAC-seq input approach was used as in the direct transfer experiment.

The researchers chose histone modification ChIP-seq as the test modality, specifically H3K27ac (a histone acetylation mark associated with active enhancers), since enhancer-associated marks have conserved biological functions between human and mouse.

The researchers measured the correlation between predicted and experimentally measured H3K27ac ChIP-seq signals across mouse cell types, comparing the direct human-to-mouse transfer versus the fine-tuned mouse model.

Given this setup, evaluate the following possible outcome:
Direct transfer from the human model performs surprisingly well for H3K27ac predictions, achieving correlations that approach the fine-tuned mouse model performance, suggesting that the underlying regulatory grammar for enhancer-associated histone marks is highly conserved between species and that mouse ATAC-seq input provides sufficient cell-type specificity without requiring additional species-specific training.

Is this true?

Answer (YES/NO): NO